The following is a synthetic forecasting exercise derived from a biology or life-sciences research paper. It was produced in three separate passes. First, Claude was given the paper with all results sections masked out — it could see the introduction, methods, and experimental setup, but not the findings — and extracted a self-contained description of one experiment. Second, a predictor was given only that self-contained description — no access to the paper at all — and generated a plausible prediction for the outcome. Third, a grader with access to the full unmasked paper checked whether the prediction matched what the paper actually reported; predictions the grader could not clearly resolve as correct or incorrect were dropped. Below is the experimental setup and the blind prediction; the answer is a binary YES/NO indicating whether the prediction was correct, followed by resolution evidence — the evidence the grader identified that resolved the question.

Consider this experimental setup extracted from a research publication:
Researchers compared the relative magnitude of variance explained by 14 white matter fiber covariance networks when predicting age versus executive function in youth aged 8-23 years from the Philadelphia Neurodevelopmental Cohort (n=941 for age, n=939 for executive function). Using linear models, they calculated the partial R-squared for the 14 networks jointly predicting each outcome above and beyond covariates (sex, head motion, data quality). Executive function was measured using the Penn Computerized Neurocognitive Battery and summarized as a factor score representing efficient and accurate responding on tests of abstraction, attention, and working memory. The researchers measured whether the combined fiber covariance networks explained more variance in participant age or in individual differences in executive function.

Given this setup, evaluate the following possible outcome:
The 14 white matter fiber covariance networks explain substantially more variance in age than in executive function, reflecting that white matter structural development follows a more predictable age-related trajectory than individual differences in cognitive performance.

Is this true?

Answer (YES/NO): YES